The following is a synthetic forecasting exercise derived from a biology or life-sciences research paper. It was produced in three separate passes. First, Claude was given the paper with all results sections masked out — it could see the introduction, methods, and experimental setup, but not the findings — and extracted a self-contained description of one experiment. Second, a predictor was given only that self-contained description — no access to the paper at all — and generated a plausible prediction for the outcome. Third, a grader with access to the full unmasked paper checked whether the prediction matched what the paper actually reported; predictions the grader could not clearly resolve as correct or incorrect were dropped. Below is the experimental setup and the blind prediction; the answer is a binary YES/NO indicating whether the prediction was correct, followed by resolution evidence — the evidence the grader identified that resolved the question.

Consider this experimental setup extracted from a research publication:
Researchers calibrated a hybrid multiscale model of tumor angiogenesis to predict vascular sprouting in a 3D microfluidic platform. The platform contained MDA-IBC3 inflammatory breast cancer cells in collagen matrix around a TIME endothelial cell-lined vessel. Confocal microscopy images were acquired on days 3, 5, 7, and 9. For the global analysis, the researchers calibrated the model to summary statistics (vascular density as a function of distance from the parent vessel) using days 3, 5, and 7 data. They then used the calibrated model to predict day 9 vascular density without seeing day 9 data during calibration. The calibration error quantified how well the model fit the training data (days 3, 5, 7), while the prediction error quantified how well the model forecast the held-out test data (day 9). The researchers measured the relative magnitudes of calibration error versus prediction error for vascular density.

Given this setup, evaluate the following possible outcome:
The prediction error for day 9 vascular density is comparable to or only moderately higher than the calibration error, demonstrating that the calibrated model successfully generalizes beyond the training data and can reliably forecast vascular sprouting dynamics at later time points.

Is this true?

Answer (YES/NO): YES